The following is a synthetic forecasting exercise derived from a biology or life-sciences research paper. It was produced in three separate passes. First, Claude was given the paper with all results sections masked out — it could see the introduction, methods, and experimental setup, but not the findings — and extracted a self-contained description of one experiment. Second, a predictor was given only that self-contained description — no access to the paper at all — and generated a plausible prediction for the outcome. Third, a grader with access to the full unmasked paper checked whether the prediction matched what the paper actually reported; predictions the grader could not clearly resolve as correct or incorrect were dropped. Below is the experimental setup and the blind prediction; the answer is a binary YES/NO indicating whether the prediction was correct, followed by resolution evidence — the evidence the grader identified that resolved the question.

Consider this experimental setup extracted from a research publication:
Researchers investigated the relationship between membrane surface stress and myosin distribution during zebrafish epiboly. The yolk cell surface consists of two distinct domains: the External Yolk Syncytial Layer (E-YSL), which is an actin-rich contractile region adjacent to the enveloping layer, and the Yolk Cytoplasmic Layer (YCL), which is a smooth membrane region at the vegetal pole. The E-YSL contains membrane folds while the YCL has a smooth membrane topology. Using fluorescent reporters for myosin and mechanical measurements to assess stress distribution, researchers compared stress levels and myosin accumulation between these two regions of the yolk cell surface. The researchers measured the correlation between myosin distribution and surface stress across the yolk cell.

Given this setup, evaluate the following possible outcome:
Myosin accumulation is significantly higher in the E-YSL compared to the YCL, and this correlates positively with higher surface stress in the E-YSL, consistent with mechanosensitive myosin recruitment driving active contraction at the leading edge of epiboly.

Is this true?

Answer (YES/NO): NO